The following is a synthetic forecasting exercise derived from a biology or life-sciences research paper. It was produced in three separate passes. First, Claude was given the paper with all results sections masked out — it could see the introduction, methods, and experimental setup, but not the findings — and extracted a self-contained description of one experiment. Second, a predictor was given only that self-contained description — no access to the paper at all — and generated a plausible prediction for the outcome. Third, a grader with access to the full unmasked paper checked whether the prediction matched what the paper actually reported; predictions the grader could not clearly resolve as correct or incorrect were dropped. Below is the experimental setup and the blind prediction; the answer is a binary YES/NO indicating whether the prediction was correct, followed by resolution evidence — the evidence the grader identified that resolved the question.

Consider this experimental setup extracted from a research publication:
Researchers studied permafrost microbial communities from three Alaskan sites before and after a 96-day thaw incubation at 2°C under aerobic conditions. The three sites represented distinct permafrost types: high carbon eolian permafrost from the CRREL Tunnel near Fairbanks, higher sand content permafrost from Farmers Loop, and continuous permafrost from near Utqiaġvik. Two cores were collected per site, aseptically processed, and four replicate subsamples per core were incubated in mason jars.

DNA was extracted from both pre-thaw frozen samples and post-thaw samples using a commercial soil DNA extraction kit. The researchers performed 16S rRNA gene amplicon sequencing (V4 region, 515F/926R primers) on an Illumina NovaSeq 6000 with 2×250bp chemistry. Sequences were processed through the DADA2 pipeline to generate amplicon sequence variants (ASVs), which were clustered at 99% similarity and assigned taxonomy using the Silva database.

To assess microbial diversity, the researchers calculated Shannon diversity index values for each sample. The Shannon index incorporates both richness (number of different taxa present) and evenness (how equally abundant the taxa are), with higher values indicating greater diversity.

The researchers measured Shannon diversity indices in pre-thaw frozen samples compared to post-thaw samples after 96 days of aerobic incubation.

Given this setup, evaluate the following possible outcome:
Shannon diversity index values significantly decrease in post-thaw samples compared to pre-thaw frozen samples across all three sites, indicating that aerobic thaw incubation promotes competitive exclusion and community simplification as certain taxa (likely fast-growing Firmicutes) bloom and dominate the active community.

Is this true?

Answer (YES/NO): NO